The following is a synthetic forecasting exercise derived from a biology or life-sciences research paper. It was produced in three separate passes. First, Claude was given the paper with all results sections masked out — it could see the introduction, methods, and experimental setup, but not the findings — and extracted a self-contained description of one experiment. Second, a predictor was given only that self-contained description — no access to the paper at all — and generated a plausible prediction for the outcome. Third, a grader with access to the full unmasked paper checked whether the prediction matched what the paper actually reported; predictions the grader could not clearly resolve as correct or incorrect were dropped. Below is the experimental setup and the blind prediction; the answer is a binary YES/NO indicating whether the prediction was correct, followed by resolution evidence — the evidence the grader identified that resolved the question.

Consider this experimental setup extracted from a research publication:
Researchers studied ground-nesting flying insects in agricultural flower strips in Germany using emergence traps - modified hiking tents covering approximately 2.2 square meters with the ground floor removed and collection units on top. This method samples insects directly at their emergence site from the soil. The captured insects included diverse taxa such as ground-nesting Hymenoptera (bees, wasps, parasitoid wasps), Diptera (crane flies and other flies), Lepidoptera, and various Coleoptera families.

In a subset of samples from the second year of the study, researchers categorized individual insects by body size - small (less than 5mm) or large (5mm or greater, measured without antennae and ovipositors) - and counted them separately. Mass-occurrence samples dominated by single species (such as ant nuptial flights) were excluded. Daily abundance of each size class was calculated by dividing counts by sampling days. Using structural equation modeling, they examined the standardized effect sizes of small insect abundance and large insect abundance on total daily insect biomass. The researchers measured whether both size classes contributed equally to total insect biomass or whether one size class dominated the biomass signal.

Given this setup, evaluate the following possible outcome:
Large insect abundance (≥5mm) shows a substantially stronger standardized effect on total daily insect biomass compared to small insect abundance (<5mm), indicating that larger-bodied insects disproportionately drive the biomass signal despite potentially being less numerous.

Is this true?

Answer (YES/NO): NO